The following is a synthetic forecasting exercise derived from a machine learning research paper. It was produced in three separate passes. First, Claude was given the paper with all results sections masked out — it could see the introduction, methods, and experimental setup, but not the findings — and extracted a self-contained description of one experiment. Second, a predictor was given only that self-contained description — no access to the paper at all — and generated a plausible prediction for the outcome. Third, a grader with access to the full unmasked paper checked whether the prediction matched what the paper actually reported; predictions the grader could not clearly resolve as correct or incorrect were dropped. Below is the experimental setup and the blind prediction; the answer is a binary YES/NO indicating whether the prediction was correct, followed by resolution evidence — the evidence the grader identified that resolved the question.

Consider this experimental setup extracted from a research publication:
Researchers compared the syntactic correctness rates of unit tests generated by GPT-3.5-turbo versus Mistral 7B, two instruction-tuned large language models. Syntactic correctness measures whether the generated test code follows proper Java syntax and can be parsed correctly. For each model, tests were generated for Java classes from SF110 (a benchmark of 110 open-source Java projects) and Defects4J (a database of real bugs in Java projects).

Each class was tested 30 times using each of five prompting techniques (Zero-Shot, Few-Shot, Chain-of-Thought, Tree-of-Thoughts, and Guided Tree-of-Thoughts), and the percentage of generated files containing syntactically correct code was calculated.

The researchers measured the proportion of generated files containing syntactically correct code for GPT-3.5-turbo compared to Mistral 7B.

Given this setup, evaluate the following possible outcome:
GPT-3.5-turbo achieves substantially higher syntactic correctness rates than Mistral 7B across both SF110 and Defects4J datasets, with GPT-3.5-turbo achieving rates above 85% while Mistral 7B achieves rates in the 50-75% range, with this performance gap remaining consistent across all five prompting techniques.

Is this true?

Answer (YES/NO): NO